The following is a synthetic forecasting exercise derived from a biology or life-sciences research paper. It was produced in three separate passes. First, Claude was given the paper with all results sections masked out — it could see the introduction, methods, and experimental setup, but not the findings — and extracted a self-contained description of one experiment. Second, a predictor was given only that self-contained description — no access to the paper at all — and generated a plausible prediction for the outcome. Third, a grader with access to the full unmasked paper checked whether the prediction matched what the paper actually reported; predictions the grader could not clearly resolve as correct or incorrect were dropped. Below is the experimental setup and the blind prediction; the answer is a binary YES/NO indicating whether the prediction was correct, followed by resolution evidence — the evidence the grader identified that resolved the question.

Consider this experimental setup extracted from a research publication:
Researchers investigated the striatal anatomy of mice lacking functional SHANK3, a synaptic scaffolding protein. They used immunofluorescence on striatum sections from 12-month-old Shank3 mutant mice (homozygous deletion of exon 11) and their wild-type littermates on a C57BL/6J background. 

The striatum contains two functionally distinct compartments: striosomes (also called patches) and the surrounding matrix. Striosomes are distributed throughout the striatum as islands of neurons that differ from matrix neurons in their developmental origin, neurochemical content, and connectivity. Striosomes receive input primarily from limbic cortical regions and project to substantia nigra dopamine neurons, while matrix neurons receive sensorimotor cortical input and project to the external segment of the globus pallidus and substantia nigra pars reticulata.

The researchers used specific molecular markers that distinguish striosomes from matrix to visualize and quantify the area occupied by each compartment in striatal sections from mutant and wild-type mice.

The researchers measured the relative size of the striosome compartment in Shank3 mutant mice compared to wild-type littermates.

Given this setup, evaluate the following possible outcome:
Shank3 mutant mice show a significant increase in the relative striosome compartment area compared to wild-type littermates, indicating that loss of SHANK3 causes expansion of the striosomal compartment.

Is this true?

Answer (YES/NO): YES